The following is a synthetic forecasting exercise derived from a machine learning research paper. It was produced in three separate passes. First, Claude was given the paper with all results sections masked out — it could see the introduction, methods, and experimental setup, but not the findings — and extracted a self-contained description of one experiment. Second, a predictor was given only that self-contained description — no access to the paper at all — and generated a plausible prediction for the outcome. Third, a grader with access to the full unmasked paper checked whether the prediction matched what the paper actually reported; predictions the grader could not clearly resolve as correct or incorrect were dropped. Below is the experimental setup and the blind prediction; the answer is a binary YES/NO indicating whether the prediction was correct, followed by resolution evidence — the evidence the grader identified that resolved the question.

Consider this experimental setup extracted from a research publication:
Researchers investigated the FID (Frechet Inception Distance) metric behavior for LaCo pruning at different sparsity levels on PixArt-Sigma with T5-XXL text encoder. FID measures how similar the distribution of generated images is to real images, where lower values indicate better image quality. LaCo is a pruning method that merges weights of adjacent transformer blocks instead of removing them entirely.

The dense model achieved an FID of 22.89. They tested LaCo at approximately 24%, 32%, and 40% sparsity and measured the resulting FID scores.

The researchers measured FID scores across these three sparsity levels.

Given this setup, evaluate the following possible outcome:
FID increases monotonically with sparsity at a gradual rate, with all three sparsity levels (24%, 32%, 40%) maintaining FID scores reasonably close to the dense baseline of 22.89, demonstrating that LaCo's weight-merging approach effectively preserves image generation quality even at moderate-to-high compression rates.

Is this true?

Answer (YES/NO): NO